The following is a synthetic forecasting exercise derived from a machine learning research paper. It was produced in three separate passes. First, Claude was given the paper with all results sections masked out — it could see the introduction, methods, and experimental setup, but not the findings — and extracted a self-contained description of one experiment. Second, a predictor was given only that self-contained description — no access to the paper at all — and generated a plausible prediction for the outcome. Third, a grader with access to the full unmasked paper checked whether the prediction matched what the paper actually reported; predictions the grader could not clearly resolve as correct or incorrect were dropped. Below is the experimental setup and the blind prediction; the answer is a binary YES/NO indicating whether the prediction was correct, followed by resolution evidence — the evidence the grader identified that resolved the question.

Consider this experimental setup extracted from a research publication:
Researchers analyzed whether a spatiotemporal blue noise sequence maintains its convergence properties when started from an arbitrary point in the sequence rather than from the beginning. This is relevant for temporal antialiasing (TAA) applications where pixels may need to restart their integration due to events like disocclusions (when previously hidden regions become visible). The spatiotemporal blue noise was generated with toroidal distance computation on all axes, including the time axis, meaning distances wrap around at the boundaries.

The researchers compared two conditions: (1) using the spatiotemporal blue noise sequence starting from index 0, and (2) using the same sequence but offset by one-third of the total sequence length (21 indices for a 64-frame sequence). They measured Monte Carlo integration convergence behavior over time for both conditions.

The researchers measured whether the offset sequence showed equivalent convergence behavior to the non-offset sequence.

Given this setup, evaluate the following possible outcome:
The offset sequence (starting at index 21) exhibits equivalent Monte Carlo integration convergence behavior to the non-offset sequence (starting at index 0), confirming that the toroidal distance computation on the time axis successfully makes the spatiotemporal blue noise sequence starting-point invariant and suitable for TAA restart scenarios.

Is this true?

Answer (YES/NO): YES